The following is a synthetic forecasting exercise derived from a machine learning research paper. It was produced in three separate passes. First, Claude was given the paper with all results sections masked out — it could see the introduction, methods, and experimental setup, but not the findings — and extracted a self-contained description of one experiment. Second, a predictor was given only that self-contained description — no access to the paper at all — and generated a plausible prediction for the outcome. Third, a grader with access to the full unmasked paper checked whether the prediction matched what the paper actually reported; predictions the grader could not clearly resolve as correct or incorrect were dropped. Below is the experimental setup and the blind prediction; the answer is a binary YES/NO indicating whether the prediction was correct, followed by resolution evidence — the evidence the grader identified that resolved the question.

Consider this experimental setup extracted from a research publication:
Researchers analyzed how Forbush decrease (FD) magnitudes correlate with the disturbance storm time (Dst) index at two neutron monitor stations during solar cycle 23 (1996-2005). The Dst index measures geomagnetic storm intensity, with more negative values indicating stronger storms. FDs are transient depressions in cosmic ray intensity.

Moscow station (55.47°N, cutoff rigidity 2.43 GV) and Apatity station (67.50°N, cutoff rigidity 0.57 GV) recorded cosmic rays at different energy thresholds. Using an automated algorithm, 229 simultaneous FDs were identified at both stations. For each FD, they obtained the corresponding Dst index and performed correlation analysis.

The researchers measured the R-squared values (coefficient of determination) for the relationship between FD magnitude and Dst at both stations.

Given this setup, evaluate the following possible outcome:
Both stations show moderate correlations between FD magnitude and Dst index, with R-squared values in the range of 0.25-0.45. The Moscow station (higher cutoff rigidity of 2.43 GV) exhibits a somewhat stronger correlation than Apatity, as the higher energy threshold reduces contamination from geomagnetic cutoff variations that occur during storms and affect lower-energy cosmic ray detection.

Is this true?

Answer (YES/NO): NO